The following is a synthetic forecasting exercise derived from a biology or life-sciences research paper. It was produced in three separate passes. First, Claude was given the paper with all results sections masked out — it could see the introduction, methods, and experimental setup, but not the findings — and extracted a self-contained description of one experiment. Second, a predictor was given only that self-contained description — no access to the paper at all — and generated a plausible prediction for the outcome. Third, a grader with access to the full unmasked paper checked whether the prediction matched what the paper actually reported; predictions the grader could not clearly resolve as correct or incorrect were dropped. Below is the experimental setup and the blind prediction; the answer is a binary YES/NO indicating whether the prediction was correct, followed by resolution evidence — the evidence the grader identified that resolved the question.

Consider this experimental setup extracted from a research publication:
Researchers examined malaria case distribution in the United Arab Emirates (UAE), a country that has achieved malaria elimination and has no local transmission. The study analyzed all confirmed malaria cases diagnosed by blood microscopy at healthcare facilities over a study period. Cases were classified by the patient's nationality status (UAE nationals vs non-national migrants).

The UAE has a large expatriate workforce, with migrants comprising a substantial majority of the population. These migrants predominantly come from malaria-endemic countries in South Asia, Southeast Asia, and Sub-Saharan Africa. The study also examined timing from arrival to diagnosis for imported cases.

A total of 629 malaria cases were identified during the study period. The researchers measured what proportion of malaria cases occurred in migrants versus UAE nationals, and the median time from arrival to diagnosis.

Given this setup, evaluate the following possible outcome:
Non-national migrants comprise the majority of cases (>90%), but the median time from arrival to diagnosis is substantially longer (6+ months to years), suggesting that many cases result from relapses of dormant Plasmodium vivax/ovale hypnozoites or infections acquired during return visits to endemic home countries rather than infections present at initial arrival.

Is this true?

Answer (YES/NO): NO